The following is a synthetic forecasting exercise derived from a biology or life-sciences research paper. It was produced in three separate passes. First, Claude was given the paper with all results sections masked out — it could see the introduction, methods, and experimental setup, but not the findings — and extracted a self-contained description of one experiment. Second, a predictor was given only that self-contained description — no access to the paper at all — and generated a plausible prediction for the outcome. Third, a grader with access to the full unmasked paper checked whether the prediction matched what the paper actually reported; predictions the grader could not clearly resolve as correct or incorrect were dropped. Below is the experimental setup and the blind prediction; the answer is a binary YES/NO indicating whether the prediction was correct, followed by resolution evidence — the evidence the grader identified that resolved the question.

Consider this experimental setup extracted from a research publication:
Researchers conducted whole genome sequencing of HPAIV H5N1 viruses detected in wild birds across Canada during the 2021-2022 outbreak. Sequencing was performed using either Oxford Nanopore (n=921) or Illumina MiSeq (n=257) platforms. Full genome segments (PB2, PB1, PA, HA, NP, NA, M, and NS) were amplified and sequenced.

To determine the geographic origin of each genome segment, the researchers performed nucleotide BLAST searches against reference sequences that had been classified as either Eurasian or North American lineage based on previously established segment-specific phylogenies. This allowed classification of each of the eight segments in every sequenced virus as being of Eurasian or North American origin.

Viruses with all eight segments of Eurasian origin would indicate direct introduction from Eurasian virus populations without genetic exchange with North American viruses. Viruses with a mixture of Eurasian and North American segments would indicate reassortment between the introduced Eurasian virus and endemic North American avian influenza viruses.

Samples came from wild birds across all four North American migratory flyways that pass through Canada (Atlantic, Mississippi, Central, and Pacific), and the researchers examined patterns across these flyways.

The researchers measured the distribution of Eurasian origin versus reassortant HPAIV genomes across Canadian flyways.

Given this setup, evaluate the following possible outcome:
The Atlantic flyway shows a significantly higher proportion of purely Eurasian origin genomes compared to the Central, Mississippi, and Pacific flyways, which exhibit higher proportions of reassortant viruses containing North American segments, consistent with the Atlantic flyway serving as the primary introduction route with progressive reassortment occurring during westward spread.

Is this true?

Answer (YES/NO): YES